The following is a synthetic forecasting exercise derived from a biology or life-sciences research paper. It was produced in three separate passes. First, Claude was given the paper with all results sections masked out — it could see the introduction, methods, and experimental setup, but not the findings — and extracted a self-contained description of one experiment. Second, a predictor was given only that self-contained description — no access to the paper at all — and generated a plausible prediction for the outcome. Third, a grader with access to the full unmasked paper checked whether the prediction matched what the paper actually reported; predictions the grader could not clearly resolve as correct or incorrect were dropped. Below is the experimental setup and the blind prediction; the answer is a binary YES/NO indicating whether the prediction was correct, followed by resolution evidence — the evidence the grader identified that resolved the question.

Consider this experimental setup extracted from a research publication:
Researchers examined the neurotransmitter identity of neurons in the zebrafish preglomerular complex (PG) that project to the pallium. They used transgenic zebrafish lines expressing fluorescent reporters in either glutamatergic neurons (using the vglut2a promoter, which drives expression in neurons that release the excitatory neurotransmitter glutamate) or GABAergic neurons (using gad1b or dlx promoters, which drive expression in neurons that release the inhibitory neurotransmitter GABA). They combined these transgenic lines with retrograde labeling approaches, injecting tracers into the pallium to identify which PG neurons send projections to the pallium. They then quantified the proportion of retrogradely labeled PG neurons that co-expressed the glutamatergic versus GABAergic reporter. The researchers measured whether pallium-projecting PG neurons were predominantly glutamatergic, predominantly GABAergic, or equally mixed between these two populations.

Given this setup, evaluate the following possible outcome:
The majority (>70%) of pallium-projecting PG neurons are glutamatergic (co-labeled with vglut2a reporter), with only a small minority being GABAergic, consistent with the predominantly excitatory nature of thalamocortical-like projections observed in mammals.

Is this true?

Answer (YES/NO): YES